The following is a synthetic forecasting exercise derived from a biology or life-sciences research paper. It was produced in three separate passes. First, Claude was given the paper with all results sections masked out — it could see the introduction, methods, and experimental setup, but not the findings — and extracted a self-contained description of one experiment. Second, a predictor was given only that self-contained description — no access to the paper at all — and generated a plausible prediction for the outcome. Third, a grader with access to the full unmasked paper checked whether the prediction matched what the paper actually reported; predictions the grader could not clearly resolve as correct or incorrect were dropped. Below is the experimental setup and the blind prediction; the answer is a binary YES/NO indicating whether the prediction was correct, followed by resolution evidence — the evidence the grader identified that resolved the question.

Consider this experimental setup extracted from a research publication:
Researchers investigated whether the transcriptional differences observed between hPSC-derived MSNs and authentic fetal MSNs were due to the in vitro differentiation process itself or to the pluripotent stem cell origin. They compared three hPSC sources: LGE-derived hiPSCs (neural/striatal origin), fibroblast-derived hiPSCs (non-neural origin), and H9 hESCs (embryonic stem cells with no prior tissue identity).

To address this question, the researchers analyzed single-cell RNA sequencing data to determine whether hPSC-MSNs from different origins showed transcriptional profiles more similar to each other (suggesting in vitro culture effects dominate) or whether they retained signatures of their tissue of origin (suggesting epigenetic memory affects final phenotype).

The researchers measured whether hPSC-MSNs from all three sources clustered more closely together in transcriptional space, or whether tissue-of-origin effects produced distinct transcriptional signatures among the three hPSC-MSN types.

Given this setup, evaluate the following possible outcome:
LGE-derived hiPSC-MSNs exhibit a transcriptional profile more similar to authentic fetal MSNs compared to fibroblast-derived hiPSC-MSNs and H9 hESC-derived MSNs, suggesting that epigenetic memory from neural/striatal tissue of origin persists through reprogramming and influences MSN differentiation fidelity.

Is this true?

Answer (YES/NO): YES